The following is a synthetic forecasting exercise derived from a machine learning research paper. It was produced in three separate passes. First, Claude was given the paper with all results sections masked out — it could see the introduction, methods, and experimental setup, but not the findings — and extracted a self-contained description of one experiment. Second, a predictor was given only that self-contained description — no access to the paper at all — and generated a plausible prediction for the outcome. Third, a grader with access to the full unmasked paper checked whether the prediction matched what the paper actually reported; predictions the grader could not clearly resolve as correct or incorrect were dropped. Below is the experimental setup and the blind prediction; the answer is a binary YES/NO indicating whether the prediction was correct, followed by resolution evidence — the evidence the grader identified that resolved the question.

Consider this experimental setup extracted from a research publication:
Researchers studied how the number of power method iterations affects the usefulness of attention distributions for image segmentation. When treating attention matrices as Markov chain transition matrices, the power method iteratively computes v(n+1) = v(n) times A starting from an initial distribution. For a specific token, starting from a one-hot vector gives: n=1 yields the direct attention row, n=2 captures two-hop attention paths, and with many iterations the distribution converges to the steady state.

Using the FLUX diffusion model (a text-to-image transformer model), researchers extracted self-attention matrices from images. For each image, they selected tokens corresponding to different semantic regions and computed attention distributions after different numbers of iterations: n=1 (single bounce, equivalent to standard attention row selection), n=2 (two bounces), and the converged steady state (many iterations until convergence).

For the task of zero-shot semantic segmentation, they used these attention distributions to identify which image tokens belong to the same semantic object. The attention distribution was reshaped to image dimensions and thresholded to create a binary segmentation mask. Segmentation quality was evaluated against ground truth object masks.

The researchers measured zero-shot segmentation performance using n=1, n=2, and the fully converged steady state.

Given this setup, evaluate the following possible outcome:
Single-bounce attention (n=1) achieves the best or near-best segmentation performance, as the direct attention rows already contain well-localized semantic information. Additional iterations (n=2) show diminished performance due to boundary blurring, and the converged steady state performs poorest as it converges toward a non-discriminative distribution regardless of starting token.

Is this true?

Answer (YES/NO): NO